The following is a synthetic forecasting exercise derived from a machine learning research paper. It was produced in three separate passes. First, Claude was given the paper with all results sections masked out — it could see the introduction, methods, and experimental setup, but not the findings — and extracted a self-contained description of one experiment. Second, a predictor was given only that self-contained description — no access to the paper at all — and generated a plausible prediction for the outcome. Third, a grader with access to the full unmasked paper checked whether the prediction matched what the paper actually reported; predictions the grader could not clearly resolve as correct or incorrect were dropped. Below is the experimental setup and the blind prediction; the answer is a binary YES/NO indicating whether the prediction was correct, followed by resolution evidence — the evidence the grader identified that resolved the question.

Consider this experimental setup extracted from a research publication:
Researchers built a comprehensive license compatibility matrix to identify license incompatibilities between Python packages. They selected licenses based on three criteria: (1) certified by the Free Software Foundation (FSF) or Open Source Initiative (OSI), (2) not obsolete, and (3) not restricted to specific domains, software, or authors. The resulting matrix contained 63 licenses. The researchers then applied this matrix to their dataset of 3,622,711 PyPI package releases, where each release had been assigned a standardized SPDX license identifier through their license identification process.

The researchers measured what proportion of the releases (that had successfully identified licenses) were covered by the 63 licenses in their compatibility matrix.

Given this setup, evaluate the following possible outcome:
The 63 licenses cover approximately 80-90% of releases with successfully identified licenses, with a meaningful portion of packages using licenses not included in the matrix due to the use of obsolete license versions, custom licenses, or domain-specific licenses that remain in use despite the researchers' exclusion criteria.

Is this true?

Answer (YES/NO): NO